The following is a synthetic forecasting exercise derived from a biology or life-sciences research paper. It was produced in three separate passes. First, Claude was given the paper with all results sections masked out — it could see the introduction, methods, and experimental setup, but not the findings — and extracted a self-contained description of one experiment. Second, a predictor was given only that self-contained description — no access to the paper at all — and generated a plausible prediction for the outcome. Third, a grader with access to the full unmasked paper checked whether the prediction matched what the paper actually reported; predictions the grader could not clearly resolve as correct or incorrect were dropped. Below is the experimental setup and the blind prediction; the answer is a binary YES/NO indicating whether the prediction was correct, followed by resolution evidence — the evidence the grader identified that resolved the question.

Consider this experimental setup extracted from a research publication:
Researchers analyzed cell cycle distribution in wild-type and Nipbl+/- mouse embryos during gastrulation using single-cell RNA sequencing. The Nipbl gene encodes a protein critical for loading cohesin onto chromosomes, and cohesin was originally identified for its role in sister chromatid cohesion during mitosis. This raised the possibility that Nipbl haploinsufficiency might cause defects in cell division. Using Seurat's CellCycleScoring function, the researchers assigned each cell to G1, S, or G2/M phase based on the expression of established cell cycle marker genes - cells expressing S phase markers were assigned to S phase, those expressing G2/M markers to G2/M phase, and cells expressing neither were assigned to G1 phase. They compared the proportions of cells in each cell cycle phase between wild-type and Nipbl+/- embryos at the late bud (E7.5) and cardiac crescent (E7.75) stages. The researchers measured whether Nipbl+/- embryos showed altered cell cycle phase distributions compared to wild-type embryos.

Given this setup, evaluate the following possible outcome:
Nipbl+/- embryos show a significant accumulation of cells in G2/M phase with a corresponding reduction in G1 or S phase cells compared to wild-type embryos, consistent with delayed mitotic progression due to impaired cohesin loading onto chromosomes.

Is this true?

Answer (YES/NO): NO